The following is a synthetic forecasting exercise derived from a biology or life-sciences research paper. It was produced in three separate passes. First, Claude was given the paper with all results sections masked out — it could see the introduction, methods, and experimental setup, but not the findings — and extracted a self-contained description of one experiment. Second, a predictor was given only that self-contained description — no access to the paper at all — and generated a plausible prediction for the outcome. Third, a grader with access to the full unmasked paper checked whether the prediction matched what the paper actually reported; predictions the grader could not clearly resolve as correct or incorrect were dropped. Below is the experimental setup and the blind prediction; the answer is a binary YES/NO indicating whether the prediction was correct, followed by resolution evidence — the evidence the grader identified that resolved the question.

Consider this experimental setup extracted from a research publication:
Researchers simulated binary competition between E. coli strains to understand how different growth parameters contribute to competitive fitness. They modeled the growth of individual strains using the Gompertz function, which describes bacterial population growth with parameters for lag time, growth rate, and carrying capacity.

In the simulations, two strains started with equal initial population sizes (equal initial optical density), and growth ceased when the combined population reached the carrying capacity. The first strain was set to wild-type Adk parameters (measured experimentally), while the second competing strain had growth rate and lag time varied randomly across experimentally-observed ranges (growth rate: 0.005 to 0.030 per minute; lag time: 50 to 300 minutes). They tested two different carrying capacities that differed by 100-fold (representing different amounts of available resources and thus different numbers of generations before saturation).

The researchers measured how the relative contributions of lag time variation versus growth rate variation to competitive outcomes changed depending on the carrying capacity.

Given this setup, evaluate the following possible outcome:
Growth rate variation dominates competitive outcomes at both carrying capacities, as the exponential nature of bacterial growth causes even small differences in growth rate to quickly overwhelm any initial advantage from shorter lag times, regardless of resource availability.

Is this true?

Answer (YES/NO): NO